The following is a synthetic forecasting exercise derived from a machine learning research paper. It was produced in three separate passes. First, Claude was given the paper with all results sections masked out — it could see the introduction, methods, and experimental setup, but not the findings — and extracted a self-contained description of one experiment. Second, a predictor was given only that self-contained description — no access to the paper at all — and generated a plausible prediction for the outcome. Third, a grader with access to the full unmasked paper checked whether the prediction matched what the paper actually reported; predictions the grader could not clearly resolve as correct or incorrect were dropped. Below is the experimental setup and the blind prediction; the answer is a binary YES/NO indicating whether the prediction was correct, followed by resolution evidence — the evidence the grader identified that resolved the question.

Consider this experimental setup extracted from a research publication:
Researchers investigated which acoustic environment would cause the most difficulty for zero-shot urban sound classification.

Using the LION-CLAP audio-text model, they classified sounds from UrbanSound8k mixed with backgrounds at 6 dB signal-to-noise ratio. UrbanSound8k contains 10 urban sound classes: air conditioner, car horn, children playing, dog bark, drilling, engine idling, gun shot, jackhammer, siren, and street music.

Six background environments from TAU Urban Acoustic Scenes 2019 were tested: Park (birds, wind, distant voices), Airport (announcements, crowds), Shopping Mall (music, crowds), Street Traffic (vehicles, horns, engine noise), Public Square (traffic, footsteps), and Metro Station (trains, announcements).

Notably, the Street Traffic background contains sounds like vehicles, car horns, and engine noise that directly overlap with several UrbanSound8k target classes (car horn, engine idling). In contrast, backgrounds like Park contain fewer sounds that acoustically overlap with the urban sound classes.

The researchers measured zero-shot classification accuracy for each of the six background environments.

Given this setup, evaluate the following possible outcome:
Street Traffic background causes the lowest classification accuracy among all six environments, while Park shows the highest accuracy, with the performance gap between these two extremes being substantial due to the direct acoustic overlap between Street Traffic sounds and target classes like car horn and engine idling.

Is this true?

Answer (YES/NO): NO